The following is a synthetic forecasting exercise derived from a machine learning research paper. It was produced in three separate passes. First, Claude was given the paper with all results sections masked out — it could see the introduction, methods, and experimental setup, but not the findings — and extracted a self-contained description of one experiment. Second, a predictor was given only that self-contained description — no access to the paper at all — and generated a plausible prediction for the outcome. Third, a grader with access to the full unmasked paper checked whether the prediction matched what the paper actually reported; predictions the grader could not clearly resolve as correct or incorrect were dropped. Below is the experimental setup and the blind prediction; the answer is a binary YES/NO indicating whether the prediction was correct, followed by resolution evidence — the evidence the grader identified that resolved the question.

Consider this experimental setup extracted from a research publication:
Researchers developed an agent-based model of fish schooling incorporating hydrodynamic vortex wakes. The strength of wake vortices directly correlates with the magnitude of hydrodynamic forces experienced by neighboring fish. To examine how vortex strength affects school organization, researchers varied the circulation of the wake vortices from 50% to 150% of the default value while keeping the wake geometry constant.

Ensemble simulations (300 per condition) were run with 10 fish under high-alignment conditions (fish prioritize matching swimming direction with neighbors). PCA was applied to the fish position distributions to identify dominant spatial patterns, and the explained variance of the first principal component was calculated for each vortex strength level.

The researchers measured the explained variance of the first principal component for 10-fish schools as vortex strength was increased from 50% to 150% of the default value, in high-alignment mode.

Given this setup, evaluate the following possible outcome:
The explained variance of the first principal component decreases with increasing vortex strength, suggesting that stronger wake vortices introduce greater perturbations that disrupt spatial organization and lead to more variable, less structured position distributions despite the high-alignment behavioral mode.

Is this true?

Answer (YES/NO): NO